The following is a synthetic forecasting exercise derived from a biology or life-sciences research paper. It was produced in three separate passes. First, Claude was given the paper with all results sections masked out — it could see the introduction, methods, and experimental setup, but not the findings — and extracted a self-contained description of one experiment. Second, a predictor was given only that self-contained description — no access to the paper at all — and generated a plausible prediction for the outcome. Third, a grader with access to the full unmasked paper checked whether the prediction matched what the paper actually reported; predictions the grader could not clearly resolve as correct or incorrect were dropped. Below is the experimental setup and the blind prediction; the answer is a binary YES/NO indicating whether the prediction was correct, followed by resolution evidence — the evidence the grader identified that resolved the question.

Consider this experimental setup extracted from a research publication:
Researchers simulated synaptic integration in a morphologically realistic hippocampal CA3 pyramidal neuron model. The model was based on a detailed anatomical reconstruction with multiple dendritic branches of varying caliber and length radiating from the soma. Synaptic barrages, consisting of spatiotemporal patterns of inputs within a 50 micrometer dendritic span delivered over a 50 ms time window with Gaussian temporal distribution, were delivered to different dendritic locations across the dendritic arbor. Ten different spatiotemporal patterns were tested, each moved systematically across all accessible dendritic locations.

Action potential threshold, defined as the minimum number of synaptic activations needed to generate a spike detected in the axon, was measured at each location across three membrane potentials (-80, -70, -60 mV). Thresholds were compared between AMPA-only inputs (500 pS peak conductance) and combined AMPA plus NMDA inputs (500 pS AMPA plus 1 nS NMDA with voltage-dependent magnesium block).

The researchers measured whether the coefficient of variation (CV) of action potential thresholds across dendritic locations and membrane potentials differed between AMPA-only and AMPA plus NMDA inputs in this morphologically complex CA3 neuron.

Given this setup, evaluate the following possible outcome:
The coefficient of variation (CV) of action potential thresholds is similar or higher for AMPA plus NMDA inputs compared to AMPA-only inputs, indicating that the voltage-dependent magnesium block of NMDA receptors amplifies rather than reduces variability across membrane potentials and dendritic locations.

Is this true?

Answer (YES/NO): NO